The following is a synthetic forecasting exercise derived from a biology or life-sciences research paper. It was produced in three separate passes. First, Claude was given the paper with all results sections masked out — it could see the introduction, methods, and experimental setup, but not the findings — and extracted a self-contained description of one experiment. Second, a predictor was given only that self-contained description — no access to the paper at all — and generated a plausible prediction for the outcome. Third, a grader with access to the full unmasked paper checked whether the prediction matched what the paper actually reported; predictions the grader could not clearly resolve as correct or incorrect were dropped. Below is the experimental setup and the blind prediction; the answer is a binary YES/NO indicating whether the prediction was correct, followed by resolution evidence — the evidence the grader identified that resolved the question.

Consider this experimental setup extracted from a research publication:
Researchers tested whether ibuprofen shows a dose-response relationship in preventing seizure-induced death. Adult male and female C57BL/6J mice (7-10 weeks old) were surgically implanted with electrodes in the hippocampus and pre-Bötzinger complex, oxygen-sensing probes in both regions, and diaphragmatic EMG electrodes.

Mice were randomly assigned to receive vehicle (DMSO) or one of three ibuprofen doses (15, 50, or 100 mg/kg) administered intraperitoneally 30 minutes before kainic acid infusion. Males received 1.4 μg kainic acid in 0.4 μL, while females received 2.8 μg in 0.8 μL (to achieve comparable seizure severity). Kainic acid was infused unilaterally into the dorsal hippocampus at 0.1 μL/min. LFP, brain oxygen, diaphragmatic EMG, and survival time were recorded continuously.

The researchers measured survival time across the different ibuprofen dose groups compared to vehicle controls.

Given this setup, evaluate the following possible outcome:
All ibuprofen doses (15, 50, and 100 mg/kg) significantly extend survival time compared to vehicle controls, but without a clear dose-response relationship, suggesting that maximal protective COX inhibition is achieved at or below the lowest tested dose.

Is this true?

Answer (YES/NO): NO